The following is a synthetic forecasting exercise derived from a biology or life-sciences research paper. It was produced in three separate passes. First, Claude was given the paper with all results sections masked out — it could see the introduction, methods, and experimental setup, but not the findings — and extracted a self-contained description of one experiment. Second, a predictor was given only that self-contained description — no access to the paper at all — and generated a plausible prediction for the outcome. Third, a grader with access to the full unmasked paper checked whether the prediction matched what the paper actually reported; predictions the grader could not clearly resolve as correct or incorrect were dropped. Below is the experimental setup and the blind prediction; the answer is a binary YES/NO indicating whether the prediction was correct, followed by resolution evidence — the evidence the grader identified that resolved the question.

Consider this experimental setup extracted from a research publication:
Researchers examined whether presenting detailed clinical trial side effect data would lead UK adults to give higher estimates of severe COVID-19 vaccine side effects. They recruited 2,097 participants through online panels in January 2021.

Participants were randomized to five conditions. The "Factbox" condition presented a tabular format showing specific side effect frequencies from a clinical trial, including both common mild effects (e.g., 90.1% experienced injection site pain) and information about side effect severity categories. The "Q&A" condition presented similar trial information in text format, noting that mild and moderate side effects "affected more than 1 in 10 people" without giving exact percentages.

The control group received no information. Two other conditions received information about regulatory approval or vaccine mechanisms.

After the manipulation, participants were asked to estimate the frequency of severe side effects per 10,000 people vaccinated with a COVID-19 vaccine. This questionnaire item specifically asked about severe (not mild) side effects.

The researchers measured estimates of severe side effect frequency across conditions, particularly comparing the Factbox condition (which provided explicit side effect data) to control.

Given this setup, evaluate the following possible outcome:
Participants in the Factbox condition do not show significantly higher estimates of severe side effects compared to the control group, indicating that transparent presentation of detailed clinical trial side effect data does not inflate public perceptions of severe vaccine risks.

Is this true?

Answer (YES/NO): YES